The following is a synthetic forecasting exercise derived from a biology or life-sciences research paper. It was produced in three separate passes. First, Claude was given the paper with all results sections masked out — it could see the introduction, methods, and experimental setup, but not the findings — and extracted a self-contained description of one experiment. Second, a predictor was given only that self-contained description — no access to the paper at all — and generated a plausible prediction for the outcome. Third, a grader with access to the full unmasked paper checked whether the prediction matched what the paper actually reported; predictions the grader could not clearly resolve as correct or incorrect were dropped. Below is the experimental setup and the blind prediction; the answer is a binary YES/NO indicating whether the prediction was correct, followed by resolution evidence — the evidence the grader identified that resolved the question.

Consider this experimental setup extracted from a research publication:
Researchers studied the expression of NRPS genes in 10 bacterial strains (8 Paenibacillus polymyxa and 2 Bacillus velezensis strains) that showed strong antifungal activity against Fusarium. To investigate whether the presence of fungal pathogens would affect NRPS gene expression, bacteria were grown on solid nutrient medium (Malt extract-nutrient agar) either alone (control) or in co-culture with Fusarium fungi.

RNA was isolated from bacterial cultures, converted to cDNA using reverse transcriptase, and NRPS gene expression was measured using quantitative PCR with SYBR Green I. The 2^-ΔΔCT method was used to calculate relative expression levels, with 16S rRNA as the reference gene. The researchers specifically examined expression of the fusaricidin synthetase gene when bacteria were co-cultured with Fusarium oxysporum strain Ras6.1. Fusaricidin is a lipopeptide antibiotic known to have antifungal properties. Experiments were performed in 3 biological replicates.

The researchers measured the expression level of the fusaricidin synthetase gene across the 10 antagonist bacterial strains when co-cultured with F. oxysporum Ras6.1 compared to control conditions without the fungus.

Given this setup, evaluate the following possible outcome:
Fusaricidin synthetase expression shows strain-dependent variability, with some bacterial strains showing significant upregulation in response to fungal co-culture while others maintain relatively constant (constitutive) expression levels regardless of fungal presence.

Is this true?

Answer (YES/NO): NO